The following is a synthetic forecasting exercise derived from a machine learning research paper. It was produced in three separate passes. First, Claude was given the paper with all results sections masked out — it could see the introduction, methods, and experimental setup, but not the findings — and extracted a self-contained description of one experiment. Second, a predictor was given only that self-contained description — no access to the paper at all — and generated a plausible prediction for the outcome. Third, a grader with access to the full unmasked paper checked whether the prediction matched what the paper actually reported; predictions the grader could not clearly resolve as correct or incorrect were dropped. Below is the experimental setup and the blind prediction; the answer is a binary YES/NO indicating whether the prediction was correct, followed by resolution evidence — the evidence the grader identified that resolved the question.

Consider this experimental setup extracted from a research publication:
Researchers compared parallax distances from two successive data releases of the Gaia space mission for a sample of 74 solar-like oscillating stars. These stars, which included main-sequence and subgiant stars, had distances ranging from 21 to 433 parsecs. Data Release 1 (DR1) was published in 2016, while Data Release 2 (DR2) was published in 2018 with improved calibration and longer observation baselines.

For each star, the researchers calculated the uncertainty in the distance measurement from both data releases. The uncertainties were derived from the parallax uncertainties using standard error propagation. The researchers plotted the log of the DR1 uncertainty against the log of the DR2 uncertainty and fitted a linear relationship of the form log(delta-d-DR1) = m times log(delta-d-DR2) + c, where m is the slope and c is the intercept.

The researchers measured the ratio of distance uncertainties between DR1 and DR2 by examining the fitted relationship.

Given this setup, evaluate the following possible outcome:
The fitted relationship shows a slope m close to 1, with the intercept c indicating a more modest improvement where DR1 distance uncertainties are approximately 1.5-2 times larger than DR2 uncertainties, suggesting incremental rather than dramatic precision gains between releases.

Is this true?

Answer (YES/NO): NO